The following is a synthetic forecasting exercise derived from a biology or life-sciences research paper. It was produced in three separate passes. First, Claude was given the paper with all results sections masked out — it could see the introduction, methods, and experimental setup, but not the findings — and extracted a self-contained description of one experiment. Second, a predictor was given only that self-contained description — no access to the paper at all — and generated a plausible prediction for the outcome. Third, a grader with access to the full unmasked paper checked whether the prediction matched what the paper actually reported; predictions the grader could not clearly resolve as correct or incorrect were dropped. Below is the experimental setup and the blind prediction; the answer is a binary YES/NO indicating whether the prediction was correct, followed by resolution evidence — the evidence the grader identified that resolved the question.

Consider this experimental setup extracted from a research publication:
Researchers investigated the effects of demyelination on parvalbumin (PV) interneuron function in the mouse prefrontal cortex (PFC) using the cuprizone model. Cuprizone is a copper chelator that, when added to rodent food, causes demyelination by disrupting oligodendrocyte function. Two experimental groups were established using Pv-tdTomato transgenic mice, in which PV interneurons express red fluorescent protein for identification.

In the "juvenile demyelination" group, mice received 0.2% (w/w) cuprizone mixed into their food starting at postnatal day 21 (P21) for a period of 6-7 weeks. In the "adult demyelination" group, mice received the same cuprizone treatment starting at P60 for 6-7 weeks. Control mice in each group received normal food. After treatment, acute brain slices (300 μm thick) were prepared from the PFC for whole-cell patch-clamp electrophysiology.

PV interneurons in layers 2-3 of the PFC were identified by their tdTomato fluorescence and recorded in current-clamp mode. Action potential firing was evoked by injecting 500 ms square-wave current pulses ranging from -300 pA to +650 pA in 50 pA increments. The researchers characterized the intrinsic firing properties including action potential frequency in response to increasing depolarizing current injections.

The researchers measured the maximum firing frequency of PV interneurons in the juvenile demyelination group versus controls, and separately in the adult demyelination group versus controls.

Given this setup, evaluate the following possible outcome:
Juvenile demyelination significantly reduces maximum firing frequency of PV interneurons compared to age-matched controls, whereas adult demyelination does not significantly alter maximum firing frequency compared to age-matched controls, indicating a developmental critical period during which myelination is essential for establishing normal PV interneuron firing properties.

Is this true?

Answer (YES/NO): YES